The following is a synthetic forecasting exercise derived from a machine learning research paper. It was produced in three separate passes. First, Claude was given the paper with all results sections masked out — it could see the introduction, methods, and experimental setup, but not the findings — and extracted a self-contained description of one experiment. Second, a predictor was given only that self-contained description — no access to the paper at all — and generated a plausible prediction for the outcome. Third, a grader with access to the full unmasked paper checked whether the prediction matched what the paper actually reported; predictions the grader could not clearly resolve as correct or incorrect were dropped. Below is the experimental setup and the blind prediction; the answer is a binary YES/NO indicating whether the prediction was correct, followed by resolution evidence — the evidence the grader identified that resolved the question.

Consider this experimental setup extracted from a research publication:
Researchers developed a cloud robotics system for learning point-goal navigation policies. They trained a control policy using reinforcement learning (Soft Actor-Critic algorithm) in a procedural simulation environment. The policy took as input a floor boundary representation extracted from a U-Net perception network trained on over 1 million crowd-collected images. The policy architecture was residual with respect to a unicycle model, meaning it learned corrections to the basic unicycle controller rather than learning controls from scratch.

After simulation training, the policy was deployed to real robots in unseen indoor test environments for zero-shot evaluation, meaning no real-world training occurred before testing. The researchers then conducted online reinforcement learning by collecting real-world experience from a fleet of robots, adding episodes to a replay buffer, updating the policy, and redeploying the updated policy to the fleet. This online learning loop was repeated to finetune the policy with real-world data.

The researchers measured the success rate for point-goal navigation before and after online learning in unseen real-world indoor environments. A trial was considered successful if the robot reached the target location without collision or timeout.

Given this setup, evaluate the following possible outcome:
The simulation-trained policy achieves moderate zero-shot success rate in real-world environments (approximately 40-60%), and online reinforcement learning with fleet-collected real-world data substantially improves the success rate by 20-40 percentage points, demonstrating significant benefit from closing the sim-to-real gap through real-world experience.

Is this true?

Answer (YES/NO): NO